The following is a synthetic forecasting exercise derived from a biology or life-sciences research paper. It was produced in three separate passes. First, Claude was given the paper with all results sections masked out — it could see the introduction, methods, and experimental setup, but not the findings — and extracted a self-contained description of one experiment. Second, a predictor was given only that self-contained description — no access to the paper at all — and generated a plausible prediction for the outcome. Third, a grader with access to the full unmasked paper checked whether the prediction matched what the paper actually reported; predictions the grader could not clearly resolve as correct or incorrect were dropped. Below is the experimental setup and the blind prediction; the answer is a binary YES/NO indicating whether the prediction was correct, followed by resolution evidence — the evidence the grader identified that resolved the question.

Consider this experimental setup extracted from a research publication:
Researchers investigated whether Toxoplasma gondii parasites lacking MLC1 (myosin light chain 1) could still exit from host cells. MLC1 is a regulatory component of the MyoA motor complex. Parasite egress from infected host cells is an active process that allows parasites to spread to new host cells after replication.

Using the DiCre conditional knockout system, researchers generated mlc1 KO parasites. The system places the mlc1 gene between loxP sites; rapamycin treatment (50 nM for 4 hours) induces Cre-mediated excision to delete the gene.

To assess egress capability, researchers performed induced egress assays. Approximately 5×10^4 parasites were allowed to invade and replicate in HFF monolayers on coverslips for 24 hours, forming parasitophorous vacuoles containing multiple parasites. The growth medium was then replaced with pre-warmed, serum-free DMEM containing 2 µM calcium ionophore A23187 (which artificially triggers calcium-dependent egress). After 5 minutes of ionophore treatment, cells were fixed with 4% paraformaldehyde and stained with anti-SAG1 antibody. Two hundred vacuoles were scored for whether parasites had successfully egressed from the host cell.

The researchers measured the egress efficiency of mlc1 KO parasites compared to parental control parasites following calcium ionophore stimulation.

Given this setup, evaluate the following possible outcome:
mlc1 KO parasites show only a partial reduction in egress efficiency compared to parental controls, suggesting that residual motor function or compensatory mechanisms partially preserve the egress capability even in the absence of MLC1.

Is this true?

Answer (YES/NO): NO